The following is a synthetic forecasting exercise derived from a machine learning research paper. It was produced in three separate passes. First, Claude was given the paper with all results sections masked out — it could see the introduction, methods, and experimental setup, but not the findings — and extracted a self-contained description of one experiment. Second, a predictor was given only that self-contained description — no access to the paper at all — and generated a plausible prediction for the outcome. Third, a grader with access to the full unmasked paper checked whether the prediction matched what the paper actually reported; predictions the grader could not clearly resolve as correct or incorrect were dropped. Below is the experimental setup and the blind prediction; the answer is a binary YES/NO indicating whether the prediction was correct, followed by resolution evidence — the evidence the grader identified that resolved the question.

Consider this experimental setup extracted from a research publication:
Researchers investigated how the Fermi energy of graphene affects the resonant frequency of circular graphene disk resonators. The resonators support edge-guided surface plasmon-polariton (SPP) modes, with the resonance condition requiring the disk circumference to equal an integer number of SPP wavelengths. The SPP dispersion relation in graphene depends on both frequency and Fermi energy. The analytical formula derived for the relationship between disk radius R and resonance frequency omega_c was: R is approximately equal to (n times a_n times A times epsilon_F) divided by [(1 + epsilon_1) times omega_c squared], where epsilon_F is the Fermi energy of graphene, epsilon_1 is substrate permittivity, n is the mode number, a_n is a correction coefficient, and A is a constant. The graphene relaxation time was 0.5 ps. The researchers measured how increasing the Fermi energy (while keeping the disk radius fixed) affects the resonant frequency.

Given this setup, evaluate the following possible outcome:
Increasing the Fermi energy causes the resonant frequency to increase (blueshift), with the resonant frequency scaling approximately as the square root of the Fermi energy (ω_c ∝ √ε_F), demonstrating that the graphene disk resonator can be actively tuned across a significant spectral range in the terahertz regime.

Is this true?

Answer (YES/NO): YES